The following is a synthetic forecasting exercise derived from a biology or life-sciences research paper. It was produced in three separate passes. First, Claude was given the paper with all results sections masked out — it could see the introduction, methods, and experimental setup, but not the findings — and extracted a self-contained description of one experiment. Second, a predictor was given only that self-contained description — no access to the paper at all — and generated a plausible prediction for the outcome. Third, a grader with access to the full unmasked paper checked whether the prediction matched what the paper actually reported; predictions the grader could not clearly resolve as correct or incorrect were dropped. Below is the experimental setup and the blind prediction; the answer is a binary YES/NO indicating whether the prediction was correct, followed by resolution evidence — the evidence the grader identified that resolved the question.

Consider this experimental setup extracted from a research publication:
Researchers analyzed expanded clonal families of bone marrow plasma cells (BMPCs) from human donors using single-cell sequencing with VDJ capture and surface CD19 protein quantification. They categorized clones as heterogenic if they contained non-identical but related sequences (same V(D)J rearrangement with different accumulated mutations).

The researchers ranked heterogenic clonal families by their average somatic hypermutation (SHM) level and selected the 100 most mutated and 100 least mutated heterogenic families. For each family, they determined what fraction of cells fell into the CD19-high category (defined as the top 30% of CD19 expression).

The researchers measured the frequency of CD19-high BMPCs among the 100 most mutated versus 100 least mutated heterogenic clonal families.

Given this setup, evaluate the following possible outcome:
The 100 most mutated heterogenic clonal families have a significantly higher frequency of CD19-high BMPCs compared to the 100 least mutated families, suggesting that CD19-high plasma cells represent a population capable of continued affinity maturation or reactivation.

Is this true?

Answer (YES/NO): YES